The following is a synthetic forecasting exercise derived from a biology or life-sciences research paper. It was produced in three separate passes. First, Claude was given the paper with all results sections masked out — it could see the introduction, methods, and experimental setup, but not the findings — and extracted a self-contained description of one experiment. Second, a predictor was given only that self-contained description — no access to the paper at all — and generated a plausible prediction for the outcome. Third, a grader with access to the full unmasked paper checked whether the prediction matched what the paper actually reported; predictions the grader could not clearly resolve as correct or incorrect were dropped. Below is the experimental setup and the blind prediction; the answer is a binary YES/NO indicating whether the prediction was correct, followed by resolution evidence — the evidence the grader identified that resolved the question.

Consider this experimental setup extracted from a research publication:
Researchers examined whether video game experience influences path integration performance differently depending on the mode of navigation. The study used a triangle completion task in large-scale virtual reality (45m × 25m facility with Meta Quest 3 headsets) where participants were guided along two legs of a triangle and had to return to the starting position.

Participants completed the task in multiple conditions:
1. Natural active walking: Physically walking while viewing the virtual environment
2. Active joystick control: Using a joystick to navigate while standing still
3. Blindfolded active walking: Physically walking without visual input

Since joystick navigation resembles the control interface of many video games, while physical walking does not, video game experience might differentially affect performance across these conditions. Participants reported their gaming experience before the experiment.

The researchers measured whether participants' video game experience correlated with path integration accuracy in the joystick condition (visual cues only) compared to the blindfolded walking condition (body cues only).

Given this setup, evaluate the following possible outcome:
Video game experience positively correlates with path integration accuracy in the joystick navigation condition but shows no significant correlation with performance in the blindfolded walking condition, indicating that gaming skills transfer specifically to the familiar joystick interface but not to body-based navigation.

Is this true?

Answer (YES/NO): NO